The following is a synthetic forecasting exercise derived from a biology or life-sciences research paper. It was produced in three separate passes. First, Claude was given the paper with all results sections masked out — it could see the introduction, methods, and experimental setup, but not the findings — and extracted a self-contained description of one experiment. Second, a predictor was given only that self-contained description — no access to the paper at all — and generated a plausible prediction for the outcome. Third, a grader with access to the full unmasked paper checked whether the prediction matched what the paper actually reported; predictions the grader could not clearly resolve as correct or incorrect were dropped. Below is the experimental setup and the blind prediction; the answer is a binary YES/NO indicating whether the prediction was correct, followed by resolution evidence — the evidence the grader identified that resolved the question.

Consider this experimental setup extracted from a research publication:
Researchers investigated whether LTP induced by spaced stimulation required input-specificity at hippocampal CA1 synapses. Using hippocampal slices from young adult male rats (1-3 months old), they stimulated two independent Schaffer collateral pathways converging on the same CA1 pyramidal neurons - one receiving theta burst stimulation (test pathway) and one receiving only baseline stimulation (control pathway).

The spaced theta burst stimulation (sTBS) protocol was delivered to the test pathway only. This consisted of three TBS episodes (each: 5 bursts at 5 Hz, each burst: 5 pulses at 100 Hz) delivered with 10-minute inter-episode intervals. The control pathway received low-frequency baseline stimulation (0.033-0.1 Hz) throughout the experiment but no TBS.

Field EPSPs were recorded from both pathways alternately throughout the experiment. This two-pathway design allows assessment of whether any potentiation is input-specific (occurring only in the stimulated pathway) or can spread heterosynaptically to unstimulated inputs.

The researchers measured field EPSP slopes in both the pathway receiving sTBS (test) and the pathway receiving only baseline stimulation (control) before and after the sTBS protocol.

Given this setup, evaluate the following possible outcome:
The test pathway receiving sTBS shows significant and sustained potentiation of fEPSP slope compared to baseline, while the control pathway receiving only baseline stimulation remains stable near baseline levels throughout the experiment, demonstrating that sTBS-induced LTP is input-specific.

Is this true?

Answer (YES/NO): YES